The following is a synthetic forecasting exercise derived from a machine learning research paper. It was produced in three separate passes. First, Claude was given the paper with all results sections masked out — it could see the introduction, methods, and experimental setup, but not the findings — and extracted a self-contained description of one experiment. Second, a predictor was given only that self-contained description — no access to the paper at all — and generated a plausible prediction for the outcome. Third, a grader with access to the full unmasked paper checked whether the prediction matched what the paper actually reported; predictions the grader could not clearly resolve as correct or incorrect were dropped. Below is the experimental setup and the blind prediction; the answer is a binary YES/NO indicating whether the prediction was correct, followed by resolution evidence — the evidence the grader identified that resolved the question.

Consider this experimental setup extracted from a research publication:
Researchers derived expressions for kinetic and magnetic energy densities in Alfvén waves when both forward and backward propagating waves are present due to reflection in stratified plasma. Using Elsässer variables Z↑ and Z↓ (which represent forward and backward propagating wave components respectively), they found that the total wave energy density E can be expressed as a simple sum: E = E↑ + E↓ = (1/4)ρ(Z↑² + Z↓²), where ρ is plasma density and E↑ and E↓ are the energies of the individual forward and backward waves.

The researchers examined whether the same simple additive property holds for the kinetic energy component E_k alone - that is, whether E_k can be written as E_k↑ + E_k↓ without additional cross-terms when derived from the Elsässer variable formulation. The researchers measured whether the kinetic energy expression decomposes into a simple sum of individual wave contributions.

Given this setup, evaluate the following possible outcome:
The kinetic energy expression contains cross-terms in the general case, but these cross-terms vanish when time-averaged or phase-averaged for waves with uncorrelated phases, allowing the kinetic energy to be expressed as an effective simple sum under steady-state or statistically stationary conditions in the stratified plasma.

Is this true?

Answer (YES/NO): NO